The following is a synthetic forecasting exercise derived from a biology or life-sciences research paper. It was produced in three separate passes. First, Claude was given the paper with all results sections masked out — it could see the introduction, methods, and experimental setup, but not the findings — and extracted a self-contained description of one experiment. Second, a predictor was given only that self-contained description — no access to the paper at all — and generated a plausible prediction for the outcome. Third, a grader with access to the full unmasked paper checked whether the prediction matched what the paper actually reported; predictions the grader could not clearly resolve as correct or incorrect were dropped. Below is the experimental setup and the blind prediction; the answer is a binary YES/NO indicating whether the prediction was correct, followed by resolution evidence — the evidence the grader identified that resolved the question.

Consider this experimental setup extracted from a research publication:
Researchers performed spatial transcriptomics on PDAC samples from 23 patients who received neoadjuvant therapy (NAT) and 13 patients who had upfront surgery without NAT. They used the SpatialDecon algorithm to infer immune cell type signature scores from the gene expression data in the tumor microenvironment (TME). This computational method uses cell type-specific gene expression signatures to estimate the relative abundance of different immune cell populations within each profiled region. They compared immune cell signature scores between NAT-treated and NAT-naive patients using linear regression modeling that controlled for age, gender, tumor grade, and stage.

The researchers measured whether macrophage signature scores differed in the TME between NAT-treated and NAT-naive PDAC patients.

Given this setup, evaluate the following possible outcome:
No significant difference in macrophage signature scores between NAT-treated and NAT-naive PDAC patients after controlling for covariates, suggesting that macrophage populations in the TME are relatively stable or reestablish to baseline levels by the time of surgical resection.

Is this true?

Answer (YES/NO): YES